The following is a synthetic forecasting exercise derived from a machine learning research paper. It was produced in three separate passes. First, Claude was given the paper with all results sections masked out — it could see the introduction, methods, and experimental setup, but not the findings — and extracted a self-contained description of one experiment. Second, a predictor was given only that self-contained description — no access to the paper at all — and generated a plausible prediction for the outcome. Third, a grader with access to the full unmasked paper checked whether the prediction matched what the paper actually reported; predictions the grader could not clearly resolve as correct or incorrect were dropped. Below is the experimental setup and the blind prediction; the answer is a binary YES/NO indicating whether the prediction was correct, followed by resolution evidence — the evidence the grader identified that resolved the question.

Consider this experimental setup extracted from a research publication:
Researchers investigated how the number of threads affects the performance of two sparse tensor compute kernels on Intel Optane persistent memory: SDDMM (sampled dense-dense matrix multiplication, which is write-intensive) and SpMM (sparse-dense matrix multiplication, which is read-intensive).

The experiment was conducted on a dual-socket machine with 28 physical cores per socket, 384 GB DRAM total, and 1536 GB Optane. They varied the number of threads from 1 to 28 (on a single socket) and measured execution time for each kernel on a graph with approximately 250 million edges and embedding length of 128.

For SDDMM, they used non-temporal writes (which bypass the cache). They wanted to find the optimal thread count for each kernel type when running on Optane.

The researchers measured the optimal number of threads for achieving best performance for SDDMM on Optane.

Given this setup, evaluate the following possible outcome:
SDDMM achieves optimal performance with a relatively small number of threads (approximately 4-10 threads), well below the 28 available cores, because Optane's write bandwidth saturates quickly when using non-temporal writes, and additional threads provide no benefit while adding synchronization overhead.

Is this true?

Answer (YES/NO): YES